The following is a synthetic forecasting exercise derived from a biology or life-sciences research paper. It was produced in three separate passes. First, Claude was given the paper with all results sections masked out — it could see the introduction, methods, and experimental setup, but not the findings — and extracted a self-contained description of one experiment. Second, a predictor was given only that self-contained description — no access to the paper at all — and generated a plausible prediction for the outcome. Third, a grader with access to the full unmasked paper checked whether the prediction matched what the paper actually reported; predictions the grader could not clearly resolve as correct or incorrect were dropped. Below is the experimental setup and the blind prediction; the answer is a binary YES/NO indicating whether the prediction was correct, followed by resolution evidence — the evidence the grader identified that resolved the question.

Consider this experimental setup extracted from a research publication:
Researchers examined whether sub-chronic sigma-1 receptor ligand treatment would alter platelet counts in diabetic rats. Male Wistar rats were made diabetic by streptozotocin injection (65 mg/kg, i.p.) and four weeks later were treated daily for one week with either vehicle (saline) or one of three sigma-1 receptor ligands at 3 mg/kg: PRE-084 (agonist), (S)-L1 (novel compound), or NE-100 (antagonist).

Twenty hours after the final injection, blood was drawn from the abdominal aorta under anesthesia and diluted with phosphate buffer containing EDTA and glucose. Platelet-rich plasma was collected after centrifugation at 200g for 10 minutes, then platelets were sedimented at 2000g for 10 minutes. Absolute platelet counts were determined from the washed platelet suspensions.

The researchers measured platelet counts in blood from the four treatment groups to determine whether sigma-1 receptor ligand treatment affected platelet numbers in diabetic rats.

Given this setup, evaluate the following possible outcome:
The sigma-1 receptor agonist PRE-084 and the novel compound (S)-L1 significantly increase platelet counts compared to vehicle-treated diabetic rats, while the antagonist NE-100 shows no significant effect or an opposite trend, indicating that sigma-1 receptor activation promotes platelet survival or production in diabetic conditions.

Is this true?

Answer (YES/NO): NO